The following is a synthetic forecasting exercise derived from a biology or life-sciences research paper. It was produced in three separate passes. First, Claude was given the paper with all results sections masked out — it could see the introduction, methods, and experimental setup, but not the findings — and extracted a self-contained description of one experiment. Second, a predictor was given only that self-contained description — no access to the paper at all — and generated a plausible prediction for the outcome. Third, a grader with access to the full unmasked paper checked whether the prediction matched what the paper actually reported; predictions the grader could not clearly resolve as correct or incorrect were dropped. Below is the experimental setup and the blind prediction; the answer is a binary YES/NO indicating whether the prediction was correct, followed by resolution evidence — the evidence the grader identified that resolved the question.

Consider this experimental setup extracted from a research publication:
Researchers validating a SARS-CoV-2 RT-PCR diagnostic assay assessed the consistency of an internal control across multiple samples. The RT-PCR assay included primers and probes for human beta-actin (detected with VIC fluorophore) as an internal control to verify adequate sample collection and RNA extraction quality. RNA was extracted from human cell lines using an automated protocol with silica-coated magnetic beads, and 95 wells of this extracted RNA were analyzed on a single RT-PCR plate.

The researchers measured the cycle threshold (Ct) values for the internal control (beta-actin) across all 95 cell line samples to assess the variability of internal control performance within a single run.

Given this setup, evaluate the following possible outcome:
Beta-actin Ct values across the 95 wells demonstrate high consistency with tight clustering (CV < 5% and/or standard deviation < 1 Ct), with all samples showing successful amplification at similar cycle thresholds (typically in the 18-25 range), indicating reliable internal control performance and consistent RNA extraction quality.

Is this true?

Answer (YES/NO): YES